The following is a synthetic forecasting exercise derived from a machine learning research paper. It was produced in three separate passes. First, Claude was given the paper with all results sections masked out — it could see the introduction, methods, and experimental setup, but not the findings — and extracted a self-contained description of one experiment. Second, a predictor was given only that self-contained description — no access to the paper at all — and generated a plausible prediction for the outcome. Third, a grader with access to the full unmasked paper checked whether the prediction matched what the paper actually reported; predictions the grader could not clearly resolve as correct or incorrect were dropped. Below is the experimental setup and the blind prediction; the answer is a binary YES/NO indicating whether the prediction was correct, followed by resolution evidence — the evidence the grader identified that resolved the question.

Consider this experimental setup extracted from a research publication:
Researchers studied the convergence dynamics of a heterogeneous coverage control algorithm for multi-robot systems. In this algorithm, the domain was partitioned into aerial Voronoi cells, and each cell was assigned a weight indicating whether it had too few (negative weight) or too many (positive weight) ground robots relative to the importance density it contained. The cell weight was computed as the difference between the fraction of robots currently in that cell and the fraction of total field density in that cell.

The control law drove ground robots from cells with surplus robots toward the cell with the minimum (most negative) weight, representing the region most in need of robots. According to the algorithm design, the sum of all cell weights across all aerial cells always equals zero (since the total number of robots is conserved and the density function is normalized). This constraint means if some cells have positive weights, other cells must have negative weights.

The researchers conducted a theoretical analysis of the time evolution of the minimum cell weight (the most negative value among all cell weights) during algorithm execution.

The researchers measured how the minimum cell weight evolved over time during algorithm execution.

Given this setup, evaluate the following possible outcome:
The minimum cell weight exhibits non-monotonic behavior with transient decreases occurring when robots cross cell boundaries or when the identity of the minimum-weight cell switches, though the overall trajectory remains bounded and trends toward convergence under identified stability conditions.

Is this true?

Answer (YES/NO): NO